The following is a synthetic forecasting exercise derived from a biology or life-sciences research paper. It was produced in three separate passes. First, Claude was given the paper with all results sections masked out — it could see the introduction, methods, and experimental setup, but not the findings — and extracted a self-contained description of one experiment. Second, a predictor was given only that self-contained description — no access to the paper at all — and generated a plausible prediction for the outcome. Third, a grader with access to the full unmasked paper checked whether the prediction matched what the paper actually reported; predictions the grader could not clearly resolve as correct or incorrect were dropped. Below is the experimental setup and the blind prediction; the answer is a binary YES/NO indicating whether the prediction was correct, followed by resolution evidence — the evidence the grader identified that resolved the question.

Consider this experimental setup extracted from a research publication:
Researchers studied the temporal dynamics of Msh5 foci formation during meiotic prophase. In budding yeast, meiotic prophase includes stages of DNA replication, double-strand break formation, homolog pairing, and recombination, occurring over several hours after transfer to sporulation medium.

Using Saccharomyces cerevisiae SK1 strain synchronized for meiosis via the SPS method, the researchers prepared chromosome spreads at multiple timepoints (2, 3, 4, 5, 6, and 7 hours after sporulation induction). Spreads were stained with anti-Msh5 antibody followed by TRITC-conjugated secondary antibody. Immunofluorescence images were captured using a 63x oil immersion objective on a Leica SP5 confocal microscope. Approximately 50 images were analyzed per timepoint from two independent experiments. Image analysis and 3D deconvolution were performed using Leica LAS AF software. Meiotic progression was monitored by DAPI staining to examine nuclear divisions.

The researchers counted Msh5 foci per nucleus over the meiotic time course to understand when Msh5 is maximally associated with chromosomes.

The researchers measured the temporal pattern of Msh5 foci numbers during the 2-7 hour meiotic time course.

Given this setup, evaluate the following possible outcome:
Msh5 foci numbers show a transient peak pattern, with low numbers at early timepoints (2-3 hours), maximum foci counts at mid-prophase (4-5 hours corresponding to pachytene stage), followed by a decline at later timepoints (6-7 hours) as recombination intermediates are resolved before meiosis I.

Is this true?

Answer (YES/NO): YES